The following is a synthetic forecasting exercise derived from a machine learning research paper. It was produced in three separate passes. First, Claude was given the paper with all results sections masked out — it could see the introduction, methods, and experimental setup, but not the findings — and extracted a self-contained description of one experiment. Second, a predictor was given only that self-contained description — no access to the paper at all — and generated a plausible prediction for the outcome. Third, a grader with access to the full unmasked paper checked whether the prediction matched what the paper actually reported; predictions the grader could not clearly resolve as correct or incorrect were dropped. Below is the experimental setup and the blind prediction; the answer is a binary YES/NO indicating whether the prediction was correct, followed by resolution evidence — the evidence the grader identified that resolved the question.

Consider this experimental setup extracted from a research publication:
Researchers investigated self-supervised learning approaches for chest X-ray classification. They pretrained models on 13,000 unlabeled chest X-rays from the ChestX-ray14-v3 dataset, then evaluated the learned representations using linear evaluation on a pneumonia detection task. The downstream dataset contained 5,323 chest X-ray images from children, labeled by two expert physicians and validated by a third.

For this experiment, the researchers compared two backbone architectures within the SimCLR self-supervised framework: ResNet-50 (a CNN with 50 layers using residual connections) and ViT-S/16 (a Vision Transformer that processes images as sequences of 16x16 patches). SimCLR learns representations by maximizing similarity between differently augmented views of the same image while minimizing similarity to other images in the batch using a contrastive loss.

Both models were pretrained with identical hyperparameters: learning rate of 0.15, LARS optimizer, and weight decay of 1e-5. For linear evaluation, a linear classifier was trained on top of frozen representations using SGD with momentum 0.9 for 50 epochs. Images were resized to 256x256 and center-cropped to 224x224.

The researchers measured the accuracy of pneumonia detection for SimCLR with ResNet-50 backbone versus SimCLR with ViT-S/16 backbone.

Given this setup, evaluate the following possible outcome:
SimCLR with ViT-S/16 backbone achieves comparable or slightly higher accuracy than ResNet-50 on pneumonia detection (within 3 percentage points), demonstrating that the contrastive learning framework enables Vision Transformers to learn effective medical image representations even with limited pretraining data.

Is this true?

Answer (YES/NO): NO